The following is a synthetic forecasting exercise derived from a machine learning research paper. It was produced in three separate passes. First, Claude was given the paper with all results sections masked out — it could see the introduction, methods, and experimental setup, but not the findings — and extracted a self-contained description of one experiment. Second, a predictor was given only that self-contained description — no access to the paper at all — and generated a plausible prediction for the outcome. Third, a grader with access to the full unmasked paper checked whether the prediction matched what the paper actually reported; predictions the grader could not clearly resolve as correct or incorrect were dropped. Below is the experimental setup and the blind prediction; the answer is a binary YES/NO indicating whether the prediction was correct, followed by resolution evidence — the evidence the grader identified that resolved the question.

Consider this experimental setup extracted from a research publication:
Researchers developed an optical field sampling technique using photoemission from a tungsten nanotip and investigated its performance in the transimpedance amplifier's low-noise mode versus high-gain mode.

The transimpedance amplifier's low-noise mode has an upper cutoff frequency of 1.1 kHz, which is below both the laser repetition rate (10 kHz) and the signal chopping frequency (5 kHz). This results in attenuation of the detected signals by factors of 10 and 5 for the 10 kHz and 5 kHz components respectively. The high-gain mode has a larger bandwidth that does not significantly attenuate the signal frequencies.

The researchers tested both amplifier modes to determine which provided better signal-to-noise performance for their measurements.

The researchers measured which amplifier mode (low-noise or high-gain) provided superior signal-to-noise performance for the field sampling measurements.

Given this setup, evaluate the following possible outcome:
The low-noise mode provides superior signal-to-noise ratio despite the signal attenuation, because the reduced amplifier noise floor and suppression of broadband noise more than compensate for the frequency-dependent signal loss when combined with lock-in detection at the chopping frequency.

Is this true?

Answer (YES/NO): YES